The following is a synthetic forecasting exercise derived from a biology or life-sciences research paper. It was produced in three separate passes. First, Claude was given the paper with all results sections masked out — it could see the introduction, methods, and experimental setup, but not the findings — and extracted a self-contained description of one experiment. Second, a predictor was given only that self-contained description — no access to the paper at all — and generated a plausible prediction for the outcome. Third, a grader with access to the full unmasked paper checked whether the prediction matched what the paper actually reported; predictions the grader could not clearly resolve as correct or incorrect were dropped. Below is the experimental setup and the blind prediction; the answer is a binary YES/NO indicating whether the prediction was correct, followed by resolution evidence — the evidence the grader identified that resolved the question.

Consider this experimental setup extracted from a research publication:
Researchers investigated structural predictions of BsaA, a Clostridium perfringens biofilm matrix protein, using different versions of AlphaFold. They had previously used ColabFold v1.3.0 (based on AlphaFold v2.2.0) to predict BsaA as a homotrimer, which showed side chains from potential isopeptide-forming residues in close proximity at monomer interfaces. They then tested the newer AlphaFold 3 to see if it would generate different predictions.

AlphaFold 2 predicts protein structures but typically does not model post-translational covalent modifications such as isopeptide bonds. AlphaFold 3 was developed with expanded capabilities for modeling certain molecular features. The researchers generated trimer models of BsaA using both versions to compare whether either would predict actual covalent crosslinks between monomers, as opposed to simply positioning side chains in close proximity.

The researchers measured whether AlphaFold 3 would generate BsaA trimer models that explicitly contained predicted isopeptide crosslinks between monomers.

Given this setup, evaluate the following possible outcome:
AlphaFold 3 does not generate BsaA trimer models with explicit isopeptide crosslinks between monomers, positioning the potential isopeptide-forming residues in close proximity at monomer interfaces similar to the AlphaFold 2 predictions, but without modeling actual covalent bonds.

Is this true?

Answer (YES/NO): NO